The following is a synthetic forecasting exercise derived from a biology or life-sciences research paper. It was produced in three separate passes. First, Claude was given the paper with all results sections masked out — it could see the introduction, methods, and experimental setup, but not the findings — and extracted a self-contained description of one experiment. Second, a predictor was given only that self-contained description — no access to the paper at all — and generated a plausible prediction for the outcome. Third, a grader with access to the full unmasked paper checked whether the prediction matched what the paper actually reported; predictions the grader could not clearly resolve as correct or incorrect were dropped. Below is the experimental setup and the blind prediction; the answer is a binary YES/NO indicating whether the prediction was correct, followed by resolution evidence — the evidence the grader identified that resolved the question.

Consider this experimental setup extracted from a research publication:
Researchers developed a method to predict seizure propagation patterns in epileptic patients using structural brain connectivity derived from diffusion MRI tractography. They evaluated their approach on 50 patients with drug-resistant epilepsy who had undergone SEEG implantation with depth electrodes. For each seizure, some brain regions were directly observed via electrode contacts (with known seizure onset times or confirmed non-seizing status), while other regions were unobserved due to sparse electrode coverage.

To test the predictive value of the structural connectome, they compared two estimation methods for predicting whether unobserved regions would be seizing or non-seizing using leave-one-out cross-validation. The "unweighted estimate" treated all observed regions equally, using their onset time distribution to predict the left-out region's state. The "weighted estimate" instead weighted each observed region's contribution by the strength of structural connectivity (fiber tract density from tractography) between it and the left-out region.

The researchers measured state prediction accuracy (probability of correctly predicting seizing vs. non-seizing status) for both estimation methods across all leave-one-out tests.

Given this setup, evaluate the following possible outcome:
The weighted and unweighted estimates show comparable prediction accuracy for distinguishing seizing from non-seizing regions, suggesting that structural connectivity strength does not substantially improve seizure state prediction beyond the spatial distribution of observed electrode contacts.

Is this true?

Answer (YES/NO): NO